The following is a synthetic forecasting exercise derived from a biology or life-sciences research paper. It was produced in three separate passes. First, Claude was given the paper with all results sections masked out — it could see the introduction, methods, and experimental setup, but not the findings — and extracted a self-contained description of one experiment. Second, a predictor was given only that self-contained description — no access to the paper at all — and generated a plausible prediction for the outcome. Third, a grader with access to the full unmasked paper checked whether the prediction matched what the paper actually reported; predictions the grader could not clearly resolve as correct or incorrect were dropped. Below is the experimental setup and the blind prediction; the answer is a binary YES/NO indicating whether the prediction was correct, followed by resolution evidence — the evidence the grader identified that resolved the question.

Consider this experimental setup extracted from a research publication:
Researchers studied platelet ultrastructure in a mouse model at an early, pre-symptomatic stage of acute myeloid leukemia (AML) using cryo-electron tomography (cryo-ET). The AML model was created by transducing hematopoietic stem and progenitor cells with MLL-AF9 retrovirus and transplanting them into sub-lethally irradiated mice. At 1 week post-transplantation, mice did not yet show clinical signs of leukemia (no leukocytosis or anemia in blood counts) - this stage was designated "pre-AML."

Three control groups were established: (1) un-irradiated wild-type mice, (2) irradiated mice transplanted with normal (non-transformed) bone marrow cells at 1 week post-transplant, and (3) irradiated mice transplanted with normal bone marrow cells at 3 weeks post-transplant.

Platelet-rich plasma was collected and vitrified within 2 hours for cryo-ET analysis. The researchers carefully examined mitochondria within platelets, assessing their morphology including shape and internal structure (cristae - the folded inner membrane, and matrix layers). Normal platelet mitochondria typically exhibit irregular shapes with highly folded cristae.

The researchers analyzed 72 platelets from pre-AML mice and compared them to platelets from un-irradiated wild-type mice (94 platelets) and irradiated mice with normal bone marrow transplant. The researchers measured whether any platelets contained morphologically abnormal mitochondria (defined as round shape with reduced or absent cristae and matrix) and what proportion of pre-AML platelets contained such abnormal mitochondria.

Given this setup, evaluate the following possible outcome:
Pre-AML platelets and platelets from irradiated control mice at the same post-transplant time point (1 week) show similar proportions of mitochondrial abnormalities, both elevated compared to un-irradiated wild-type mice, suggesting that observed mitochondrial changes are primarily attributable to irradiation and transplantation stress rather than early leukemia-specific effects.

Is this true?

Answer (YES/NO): NO